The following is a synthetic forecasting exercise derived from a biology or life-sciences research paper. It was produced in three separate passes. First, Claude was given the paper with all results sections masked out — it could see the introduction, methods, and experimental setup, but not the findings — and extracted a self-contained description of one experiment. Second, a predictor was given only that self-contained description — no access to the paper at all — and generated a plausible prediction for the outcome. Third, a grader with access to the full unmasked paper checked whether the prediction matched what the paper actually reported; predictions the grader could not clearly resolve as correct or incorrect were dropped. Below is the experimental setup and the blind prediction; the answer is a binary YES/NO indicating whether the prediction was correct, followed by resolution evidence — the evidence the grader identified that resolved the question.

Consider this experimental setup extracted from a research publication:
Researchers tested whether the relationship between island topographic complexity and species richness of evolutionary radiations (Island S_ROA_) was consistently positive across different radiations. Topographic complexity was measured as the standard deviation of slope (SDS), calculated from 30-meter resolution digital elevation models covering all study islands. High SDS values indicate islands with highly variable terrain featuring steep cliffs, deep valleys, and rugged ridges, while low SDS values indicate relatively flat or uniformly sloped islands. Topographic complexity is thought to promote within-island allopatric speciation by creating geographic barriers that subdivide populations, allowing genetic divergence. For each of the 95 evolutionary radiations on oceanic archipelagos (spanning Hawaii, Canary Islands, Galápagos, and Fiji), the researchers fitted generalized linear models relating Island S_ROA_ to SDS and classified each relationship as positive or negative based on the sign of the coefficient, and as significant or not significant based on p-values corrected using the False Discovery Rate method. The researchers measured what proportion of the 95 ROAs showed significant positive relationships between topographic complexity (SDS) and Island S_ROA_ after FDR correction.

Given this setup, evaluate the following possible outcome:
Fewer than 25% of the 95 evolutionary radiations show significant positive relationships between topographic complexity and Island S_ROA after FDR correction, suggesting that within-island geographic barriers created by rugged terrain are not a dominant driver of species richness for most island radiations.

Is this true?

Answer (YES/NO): YES